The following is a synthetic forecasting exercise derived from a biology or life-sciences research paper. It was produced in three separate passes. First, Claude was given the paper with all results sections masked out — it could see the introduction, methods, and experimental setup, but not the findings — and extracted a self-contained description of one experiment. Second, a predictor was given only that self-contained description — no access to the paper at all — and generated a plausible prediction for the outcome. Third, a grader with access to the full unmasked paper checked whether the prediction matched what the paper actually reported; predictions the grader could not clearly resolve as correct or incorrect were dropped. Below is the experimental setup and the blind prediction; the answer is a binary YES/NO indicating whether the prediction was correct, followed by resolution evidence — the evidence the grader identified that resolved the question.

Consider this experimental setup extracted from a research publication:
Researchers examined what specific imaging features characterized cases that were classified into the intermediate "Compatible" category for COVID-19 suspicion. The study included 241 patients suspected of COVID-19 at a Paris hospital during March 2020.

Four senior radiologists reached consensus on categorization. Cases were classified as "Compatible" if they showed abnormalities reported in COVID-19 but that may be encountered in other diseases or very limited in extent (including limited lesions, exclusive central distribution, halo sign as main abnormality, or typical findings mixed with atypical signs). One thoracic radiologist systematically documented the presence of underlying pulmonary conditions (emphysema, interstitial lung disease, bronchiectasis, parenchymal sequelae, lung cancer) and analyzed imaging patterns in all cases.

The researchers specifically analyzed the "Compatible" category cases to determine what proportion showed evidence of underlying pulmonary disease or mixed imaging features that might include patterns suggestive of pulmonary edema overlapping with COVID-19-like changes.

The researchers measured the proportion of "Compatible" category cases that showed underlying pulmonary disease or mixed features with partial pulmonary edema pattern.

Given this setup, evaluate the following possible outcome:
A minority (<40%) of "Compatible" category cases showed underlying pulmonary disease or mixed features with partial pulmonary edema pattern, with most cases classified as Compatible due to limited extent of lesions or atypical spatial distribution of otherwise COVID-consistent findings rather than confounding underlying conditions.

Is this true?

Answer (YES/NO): NO